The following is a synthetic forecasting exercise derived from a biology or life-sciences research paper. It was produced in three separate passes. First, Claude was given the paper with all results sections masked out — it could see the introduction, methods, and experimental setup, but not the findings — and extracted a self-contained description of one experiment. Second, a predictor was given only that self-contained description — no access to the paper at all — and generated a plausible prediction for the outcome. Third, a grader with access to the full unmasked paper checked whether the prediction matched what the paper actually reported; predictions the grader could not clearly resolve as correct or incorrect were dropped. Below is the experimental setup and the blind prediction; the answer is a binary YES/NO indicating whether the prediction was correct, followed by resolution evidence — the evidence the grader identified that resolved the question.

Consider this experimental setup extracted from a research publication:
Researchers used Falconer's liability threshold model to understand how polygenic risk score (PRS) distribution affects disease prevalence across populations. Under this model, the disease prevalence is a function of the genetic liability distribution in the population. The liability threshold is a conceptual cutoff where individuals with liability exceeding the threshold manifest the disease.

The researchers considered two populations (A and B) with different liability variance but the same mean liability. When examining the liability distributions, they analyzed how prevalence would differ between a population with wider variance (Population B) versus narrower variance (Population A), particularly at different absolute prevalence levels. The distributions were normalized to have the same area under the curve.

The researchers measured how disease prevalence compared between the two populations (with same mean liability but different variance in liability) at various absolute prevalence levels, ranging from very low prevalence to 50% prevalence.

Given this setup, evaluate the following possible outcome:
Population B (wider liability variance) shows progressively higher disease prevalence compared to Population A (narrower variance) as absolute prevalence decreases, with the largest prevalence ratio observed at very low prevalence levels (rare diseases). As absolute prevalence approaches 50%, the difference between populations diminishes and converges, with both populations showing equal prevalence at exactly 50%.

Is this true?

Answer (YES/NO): YES